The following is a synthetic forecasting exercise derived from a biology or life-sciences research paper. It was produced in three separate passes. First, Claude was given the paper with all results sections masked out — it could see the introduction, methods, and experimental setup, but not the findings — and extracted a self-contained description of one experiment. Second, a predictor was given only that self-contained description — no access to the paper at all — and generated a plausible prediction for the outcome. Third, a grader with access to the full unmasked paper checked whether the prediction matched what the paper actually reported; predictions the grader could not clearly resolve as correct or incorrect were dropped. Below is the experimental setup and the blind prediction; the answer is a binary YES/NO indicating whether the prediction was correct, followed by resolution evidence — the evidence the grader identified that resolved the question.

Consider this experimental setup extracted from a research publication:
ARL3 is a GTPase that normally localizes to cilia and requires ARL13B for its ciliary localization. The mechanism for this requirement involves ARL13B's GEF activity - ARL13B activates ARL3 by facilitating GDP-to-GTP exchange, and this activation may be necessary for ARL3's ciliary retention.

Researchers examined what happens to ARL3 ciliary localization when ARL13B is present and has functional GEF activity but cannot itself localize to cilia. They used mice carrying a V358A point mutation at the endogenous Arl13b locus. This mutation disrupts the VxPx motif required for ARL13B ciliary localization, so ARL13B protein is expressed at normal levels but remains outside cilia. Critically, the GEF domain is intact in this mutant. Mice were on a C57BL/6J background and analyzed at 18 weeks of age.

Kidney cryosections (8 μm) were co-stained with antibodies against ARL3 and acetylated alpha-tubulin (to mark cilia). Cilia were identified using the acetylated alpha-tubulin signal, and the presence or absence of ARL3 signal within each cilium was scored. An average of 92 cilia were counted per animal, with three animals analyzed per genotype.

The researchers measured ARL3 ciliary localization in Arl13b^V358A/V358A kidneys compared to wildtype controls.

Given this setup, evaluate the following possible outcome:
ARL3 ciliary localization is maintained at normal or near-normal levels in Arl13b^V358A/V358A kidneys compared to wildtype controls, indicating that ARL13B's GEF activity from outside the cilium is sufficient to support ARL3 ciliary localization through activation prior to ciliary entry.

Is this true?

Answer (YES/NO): NO